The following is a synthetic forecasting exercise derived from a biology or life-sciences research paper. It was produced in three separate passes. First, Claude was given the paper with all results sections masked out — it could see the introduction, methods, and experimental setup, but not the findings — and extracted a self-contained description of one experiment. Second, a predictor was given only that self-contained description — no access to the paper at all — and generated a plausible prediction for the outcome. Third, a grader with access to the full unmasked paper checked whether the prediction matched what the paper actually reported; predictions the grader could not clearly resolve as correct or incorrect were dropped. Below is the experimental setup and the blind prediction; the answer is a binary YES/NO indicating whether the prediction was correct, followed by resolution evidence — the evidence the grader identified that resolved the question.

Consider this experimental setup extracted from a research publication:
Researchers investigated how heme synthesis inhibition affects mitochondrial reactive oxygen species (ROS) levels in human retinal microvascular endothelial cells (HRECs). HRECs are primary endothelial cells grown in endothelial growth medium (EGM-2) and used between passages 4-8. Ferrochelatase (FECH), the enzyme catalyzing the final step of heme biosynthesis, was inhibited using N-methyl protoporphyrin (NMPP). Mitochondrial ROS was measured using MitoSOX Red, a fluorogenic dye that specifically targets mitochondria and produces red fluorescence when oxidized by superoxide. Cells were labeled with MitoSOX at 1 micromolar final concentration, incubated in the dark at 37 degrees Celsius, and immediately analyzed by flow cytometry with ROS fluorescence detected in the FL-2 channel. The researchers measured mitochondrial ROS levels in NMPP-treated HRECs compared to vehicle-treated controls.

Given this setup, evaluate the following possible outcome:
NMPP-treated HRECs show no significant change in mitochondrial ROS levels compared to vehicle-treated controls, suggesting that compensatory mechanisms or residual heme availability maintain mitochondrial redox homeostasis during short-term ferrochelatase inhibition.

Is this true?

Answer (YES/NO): NO